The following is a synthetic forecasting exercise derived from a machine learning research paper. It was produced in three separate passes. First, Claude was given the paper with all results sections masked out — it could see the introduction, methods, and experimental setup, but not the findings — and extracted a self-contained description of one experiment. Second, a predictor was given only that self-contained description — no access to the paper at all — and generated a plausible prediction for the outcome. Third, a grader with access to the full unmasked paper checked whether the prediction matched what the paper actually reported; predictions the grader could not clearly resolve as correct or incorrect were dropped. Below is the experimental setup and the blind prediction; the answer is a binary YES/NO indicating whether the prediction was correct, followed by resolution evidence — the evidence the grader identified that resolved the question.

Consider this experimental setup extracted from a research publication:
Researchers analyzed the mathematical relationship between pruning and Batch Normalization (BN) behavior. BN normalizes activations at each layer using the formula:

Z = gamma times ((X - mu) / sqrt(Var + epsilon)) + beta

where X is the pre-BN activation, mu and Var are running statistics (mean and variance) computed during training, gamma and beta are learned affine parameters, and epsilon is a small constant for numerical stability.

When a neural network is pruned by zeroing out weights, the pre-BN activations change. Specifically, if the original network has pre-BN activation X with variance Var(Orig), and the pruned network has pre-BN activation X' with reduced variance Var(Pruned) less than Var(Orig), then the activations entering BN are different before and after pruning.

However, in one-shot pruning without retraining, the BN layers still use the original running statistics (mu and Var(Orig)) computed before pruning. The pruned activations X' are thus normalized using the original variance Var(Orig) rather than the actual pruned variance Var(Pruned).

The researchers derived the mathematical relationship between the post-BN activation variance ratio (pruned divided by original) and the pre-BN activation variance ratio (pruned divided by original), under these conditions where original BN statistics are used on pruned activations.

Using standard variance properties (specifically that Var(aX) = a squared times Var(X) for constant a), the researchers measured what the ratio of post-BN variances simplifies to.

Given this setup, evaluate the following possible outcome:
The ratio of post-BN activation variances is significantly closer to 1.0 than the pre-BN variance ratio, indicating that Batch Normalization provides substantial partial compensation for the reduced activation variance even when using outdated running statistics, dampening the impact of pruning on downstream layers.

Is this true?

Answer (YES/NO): NO